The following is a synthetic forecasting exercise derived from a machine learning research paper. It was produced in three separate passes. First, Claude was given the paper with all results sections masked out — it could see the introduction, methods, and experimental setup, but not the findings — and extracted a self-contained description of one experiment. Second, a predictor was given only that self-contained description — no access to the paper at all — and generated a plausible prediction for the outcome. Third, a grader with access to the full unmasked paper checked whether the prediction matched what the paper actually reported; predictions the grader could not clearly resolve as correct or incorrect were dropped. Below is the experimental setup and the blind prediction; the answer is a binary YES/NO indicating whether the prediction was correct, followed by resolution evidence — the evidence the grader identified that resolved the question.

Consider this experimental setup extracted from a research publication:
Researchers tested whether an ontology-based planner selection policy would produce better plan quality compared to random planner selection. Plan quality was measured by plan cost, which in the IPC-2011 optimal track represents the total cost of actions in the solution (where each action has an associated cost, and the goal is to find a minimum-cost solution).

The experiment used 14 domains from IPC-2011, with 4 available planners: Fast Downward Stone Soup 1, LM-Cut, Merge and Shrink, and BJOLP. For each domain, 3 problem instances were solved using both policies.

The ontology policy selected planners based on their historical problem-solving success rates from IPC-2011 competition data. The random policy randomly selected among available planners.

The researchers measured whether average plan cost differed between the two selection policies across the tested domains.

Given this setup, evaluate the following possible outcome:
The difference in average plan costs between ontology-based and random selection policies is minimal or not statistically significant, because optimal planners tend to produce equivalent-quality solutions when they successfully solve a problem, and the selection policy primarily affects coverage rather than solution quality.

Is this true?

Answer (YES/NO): YES